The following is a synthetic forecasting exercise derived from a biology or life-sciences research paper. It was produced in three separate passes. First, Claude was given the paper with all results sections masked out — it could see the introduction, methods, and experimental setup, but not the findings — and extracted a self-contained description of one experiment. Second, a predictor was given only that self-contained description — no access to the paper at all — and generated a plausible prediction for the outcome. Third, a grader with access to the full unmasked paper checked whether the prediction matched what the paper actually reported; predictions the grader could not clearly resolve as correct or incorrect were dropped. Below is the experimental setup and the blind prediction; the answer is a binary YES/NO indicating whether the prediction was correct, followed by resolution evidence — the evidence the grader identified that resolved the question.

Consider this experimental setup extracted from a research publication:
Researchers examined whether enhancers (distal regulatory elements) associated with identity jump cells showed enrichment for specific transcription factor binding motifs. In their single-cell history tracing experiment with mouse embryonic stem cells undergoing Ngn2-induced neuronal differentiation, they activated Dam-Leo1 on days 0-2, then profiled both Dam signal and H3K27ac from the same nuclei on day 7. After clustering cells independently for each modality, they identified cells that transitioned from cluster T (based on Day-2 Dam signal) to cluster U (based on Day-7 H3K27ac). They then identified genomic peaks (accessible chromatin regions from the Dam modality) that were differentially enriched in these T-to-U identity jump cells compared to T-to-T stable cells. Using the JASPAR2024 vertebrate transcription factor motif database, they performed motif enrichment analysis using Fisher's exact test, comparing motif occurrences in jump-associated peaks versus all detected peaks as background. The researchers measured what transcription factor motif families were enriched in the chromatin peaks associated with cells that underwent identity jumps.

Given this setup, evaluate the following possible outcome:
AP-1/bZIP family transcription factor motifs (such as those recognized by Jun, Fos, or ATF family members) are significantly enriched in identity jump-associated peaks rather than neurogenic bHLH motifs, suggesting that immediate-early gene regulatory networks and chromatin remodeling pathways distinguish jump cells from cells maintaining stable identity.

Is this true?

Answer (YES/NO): NO